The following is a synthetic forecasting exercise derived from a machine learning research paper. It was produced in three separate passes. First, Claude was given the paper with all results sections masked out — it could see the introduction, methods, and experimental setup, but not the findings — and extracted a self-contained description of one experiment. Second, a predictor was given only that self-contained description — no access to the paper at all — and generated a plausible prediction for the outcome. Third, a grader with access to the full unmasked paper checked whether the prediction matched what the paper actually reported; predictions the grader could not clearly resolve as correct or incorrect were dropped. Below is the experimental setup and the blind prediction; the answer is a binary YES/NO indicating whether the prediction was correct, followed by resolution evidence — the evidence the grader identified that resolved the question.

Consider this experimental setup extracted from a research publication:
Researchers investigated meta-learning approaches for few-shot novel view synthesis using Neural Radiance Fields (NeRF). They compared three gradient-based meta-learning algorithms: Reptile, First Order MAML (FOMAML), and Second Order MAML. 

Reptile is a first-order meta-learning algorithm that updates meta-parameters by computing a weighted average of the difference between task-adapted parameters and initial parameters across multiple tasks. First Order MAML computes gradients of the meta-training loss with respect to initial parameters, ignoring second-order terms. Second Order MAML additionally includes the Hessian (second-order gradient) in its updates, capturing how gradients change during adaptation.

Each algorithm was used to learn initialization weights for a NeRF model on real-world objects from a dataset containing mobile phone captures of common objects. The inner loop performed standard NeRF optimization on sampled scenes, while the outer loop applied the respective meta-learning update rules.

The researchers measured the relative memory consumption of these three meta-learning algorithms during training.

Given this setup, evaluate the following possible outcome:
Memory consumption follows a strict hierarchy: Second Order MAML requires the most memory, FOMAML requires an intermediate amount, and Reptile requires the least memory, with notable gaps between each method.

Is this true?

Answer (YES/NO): YES